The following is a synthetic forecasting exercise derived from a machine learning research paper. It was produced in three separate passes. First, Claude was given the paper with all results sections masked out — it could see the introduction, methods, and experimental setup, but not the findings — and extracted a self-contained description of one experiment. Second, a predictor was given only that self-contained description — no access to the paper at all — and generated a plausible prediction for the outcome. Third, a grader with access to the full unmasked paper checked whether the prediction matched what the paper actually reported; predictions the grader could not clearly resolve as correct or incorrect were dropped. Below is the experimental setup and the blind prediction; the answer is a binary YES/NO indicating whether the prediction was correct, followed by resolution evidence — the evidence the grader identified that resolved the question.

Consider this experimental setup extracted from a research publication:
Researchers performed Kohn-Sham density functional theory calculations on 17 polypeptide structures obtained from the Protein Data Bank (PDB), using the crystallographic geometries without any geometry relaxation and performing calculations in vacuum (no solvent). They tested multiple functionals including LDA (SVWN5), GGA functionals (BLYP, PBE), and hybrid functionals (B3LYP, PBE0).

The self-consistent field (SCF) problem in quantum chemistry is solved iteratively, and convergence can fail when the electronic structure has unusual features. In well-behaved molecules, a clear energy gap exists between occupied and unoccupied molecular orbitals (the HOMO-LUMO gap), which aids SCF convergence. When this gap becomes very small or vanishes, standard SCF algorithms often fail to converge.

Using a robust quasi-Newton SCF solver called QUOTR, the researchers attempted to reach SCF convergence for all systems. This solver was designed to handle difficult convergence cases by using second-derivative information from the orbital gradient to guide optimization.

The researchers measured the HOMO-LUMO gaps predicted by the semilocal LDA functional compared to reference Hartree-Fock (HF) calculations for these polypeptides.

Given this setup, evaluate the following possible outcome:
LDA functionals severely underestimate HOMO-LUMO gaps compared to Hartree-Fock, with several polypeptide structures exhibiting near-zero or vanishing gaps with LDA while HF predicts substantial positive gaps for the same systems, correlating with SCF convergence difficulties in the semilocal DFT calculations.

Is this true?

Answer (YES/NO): YES